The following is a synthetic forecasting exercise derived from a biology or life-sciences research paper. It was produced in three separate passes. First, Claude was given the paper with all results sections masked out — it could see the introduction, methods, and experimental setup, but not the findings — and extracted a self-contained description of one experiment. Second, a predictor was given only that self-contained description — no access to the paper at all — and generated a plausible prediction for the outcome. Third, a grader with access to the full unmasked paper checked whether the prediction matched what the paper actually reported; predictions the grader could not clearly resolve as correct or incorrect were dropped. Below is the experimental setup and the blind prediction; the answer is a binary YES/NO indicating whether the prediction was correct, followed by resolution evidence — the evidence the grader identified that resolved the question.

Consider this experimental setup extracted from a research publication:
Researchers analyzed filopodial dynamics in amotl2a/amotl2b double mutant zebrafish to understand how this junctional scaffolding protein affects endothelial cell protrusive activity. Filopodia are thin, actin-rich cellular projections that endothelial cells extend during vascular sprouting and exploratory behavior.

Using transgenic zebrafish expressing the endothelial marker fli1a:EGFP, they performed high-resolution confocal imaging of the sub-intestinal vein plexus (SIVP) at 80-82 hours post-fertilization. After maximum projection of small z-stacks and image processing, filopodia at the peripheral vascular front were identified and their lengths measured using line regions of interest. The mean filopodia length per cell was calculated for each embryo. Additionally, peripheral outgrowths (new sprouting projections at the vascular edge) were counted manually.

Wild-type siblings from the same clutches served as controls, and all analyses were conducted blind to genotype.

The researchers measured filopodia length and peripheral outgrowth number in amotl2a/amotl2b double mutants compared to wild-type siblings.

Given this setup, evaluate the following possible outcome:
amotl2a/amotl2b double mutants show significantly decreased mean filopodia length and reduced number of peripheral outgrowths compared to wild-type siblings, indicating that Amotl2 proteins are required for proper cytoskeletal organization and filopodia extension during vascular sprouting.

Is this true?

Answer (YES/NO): NO